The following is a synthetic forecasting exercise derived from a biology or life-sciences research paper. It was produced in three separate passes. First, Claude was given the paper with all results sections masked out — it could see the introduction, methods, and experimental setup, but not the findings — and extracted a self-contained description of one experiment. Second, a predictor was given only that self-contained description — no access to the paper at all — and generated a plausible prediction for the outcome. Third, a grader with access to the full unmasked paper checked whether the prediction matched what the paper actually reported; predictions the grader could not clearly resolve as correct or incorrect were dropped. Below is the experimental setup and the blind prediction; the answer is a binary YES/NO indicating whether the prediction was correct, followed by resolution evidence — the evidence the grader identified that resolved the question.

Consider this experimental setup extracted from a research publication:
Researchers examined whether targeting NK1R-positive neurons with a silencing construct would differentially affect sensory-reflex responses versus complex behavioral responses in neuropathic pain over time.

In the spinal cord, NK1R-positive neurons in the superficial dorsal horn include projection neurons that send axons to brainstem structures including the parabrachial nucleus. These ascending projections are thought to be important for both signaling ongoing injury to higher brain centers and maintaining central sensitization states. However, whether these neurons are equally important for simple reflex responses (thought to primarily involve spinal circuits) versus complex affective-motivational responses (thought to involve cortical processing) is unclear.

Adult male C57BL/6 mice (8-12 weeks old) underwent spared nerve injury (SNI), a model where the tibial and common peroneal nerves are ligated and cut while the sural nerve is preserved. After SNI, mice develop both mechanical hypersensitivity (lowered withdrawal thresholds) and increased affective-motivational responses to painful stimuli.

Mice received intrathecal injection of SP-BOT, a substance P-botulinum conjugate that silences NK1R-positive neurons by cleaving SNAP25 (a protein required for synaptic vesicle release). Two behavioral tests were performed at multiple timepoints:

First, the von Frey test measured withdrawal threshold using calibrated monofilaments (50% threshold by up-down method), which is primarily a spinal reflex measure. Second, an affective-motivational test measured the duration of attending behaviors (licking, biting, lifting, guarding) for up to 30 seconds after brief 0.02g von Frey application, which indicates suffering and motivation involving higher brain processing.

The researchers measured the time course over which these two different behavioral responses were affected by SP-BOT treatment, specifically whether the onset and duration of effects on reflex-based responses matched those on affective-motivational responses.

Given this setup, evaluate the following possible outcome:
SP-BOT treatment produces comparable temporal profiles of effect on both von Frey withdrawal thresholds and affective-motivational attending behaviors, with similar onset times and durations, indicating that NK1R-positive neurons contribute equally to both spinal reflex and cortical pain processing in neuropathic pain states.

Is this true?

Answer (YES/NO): NO